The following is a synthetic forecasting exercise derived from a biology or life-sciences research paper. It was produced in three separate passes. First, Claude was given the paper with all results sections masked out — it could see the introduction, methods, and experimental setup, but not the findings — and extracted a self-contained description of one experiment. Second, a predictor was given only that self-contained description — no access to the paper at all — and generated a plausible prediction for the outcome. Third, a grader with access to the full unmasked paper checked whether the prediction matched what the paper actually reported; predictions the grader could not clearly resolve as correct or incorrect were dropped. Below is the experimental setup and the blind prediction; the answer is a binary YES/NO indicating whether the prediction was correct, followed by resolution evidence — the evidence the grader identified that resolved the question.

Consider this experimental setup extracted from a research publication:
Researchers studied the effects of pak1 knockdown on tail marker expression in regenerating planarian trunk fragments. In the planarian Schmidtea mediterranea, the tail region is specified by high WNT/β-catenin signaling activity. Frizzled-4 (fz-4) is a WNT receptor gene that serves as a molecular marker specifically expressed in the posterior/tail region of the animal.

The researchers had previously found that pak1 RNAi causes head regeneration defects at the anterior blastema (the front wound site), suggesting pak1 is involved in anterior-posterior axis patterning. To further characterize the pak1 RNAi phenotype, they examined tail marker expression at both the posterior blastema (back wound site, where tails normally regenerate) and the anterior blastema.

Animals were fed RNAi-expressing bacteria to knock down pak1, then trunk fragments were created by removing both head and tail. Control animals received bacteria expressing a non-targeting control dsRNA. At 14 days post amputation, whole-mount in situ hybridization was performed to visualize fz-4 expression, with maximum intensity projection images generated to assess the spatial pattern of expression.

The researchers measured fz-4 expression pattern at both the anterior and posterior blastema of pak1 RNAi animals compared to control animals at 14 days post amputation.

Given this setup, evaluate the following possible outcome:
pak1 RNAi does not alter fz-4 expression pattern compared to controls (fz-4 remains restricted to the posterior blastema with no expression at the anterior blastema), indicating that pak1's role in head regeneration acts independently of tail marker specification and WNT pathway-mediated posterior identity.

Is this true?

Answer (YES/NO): NO